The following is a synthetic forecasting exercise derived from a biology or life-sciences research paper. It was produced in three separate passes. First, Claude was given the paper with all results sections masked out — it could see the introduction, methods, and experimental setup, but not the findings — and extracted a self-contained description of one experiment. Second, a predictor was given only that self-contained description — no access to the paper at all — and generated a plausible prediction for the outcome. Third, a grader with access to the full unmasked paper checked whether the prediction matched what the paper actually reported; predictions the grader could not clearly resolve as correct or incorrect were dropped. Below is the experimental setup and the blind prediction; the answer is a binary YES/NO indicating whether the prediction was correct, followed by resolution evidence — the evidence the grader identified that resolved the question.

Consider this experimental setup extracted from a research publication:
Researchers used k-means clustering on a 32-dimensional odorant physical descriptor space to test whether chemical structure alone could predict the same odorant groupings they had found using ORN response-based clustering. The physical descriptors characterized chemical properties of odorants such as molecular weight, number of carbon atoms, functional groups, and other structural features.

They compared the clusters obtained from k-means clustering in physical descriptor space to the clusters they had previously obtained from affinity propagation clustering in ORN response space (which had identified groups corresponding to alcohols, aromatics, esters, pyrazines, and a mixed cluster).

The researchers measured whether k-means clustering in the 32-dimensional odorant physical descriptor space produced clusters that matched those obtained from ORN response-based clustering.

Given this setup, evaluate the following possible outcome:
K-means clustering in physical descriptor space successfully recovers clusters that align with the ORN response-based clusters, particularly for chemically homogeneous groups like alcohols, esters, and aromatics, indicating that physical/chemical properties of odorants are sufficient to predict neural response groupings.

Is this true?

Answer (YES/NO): YES